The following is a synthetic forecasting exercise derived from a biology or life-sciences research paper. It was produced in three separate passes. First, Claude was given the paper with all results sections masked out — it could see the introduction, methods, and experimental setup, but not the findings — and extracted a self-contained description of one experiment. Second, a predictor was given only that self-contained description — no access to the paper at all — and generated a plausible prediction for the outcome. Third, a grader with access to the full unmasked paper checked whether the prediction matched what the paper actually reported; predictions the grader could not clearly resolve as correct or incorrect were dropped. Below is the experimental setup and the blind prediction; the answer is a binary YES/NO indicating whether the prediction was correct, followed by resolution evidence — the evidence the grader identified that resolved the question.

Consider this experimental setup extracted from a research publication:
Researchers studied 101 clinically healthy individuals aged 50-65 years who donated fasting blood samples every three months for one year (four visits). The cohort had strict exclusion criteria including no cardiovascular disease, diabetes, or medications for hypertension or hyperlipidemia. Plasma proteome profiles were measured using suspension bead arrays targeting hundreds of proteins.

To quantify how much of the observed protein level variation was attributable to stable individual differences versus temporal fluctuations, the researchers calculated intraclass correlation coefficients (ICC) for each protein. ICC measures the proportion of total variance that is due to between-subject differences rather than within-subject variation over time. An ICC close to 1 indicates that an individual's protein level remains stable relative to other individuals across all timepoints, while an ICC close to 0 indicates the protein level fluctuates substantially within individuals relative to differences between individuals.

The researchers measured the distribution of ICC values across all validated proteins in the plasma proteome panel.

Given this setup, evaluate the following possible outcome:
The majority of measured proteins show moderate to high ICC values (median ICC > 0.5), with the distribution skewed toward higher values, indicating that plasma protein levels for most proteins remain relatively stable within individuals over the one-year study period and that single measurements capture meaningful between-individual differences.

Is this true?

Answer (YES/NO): YES